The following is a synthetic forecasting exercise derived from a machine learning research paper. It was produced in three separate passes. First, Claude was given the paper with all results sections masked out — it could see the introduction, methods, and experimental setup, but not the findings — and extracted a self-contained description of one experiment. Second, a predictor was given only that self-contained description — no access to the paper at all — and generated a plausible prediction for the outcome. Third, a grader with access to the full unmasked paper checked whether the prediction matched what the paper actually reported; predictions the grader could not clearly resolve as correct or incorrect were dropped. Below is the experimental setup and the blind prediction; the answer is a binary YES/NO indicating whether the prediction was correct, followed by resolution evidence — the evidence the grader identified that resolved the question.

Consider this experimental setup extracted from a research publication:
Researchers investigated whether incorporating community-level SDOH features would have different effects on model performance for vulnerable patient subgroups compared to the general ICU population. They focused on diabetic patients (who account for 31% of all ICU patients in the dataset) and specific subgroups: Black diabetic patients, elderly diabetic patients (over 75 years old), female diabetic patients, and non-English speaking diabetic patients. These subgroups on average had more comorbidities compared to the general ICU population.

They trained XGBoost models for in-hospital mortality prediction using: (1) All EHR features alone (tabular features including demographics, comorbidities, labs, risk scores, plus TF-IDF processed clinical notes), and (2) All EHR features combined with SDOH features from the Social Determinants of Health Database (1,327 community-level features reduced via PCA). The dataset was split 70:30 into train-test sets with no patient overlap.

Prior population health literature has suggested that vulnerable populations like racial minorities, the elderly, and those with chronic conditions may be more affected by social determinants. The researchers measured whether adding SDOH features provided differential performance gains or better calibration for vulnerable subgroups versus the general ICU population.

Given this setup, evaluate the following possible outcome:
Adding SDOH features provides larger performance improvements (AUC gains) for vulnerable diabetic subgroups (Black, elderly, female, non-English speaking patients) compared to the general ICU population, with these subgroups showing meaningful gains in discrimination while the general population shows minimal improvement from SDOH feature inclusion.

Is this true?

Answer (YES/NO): NO